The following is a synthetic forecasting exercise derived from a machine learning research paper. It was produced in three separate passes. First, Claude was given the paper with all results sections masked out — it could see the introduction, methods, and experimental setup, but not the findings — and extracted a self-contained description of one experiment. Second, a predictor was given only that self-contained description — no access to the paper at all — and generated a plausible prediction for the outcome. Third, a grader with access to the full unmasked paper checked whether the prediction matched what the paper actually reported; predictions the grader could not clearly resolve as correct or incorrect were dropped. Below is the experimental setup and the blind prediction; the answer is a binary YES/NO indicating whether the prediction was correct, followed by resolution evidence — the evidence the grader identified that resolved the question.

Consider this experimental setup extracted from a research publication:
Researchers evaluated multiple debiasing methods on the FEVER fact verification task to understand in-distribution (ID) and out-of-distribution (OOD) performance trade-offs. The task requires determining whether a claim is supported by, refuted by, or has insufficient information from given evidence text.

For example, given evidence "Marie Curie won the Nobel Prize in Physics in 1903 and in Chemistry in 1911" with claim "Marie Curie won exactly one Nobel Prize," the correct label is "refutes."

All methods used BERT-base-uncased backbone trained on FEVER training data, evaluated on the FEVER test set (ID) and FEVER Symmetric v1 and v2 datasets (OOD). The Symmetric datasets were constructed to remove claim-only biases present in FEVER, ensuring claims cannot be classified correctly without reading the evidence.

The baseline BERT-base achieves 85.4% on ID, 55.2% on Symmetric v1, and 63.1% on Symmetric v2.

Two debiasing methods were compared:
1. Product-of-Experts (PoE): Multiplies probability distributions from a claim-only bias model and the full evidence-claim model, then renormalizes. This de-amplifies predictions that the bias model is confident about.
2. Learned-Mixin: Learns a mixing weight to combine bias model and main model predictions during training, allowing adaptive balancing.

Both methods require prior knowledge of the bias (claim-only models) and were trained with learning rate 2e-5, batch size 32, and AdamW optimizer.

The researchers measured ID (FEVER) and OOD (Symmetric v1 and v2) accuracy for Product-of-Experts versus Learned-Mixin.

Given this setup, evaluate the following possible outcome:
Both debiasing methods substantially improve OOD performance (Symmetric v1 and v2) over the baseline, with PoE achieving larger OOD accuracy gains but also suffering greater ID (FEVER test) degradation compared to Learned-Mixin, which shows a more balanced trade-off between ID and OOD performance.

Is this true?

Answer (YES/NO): YES